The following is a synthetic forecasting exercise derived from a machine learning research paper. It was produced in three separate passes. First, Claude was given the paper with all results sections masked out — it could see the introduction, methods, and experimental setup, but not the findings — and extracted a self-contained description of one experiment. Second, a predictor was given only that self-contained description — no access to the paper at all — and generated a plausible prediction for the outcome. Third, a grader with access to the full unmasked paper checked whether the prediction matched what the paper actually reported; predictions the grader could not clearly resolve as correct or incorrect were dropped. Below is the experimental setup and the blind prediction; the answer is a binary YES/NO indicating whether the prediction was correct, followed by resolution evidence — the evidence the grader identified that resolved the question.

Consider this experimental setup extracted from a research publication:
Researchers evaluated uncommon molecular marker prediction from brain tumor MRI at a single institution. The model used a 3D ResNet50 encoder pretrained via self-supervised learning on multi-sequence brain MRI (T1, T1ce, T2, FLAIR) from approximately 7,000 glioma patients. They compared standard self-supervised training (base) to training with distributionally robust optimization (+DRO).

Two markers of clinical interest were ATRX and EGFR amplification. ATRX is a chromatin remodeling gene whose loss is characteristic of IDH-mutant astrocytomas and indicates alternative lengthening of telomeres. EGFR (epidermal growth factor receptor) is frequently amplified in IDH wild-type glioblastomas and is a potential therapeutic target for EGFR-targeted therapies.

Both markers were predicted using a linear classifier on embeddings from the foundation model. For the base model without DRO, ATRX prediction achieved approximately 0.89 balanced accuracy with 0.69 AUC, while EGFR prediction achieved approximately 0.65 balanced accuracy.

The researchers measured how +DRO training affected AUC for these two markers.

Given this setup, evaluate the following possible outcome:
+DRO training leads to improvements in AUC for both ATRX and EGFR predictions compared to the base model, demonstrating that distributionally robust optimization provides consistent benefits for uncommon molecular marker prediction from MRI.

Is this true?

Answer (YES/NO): NO